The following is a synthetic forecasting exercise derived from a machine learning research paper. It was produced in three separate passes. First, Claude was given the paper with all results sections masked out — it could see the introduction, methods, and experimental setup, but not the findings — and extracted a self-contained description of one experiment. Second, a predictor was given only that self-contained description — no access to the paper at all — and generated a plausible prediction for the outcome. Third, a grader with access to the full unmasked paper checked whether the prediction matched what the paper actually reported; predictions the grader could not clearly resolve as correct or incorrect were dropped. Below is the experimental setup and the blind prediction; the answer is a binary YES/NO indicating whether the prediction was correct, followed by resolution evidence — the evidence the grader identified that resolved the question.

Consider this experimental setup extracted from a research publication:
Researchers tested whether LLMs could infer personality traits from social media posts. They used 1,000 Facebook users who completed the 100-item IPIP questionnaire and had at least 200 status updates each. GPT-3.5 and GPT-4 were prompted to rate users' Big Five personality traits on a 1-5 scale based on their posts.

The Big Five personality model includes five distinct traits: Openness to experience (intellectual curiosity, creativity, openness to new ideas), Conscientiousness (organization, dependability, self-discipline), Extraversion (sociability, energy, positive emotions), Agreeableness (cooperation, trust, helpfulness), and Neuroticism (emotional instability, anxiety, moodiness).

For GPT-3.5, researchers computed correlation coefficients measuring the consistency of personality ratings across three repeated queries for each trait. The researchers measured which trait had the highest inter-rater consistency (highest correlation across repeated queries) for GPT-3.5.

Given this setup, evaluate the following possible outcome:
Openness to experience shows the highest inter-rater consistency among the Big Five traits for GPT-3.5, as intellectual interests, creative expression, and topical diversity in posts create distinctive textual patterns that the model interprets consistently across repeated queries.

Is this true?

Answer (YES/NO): NO